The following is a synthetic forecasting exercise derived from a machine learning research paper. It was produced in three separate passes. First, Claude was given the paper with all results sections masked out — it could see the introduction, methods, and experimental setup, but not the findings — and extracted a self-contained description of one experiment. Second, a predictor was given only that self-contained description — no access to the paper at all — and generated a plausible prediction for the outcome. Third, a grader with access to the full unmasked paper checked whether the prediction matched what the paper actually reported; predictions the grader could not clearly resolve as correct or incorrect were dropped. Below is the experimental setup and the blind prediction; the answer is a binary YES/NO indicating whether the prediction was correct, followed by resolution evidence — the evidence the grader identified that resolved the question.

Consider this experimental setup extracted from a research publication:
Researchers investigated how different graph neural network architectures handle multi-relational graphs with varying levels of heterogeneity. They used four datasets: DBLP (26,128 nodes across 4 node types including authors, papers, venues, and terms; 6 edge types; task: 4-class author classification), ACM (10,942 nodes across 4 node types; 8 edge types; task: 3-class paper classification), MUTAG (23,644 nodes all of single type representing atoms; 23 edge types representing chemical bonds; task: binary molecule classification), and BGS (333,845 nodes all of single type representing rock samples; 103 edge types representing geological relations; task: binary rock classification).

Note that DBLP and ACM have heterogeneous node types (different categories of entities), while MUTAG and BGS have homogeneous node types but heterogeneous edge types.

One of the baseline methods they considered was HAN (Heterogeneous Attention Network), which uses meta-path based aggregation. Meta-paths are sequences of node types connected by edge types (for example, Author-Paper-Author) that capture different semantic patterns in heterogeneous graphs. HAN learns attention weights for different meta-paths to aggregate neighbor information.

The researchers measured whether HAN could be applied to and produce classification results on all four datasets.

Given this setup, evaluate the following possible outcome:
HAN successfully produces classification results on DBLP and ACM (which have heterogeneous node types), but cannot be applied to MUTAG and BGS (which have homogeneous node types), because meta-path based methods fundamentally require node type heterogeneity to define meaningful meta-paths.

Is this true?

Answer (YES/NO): YES